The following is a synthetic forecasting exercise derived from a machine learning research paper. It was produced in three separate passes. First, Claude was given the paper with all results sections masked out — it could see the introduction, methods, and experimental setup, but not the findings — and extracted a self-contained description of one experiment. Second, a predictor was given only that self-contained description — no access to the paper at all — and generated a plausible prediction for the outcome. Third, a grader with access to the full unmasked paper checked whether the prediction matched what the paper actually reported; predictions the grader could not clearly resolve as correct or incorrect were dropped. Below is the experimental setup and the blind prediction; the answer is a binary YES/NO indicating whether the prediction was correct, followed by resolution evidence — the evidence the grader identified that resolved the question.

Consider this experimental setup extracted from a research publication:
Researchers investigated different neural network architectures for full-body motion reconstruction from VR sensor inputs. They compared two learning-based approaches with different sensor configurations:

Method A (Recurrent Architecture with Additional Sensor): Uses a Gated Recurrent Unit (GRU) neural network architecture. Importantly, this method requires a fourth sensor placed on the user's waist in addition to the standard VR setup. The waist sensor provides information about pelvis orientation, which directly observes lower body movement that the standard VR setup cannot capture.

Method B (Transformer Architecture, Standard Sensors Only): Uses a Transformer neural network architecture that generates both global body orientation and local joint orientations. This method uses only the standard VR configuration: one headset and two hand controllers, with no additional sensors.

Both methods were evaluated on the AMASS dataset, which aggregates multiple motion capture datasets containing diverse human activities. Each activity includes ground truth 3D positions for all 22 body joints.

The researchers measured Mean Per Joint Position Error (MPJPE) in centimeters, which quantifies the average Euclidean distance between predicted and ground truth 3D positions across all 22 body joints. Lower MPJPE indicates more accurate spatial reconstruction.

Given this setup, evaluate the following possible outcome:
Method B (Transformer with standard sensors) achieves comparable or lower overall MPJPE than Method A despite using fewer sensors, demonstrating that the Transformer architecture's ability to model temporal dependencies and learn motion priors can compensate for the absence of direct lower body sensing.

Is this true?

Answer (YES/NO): YES